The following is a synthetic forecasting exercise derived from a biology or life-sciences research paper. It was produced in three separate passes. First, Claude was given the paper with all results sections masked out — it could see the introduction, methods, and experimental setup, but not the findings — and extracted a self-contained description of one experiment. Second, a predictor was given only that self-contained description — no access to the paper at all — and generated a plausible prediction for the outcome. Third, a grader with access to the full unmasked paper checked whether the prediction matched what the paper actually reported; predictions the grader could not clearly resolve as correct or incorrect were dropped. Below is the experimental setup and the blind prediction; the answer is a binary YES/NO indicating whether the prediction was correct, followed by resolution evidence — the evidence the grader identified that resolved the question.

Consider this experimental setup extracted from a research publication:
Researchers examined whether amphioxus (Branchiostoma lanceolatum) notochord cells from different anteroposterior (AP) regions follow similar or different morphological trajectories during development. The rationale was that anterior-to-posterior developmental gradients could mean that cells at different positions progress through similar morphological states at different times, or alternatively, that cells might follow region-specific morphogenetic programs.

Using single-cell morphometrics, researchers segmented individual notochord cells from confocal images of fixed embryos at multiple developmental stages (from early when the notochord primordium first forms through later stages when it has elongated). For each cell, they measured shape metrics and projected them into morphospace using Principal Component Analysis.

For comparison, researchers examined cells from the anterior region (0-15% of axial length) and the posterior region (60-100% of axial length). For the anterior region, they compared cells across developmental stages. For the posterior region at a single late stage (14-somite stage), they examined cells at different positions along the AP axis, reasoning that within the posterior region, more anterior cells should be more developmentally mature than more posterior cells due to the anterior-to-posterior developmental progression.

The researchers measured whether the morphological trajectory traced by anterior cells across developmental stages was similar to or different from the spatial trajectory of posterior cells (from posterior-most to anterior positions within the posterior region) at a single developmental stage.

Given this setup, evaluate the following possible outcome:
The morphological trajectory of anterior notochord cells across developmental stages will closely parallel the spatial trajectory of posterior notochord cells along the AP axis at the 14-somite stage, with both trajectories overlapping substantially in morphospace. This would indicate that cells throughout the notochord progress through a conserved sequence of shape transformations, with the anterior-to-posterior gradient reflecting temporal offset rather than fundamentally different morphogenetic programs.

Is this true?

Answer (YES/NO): NO